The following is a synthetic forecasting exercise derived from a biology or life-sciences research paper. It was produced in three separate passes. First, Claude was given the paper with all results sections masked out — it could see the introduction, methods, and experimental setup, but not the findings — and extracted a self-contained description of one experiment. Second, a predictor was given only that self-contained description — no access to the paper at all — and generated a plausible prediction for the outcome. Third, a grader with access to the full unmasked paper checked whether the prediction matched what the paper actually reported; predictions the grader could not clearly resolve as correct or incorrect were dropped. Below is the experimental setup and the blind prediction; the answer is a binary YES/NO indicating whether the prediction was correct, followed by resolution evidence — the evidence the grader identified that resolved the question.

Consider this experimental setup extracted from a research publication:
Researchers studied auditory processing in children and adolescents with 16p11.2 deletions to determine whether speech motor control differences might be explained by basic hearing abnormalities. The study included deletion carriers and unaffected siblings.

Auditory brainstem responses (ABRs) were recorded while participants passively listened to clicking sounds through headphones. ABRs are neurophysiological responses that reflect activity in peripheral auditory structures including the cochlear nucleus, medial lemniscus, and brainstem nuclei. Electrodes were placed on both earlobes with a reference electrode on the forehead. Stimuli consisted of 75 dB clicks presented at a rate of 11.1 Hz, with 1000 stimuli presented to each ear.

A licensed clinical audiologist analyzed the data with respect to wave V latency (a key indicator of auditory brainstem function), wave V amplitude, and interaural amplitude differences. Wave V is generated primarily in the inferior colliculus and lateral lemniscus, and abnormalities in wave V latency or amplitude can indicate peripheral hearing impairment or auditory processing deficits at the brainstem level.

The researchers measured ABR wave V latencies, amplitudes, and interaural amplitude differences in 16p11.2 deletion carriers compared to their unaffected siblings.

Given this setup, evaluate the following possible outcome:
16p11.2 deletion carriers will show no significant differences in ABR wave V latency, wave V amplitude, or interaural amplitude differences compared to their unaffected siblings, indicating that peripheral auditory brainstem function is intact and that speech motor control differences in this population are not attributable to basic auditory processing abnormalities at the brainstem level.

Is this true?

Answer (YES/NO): YES